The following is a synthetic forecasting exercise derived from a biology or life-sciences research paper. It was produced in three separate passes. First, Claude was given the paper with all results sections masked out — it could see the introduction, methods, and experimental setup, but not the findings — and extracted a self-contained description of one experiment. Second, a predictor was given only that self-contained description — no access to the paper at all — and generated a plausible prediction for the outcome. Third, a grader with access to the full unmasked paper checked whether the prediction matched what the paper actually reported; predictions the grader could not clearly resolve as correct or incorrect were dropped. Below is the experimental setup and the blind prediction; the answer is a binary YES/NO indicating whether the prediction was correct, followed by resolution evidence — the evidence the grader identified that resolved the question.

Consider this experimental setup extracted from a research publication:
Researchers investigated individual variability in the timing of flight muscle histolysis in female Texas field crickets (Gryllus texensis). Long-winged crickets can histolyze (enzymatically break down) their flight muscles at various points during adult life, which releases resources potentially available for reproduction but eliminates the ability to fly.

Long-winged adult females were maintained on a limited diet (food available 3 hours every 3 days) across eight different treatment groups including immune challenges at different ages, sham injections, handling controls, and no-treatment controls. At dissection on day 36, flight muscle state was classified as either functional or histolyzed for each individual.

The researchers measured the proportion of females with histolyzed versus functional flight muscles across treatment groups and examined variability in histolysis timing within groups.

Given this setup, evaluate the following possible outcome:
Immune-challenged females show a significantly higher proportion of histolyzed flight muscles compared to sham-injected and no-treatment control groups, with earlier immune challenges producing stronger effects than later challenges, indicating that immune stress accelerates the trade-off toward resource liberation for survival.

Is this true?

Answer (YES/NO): NO